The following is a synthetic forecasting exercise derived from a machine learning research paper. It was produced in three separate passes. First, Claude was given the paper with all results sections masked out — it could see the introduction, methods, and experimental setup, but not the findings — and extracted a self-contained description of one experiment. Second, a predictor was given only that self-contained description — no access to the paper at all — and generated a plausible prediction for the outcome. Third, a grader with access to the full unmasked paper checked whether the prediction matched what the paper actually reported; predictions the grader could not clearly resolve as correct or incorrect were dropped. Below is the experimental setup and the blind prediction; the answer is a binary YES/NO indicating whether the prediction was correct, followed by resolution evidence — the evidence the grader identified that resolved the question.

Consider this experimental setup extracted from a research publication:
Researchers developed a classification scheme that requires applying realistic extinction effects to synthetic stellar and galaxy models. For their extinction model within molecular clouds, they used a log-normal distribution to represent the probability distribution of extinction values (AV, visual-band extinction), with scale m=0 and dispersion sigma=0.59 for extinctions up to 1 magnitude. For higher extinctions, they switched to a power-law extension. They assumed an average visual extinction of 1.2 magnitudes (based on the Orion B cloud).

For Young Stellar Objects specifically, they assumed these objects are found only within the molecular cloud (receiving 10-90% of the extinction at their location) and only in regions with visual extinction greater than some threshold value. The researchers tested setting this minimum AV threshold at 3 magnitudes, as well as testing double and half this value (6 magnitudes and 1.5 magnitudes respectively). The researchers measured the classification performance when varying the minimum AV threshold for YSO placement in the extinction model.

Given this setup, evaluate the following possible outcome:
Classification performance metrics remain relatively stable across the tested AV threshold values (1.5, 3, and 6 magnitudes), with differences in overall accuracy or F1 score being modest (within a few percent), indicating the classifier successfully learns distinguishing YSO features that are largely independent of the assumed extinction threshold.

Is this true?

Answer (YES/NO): NO